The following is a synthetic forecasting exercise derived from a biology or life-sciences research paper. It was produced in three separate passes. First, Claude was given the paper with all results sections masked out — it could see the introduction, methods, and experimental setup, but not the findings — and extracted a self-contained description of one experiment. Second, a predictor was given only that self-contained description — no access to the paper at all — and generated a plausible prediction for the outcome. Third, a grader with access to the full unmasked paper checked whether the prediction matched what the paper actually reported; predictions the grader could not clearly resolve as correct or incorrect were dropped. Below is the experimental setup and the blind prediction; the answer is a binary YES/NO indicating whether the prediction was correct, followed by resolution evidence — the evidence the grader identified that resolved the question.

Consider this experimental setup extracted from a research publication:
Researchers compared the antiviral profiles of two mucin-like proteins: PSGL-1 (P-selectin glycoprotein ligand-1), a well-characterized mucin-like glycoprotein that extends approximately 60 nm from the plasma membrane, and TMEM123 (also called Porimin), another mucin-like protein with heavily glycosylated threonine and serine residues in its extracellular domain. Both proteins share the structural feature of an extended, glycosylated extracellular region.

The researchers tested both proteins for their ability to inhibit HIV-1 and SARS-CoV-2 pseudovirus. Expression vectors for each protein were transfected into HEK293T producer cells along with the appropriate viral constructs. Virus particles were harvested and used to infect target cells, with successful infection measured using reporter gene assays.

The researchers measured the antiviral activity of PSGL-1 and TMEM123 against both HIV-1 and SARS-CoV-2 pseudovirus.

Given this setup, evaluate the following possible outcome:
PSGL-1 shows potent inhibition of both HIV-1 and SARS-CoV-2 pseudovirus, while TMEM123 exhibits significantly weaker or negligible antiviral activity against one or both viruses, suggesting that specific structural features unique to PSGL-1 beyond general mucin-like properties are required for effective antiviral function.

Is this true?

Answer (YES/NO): YES